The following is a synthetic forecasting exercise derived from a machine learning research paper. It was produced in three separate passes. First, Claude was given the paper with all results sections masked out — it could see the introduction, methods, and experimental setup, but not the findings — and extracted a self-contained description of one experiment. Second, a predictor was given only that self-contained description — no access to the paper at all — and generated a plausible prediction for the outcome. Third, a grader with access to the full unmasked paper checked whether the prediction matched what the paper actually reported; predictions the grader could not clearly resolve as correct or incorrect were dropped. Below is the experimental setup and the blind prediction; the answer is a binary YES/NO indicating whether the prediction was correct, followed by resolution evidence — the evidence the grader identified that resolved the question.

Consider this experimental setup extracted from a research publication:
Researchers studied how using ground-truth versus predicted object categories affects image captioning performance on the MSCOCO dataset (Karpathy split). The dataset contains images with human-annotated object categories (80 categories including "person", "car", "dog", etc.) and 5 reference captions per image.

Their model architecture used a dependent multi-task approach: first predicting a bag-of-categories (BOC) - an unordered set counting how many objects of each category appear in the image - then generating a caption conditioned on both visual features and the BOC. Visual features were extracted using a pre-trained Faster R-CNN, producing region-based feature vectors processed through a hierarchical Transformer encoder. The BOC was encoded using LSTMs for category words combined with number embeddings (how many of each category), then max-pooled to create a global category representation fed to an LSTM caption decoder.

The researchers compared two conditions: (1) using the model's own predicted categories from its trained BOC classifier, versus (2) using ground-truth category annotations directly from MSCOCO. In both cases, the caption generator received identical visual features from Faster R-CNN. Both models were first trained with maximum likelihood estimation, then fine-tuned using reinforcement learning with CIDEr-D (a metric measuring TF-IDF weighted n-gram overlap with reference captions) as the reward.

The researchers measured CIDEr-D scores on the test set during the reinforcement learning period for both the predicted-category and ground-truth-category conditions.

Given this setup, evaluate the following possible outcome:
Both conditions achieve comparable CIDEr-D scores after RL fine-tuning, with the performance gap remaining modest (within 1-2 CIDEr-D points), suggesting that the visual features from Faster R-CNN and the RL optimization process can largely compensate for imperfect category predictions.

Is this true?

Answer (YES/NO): NO